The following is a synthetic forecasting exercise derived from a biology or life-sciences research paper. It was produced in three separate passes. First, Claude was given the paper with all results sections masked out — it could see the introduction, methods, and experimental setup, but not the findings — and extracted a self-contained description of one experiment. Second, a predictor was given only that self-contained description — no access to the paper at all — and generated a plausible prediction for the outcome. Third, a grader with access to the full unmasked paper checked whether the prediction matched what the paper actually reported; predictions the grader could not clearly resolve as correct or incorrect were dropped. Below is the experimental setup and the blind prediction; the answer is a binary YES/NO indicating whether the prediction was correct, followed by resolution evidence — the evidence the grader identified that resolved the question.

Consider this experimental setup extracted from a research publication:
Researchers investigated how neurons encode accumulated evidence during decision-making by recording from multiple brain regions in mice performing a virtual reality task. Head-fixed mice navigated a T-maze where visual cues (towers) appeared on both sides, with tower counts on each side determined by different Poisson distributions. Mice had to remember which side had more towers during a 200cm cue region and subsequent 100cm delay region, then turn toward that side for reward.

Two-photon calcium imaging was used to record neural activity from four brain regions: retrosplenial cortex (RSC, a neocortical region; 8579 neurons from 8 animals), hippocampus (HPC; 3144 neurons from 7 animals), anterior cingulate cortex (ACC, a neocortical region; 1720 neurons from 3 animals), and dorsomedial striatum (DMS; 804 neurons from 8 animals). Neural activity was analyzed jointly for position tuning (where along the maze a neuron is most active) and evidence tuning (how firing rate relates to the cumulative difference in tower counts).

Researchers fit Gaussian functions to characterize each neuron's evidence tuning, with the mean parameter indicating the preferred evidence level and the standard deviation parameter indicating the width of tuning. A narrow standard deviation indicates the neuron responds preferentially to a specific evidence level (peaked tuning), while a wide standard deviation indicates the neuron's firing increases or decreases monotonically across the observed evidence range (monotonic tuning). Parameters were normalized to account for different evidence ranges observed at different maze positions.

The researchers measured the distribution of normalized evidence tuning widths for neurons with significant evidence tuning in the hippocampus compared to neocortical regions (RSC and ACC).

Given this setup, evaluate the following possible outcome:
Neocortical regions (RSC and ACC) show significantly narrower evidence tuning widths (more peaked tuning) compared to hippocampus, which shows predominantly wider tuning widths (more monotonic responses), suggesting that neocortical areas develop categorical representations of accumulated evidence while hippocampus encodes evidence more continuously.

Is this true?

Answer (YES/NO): NO